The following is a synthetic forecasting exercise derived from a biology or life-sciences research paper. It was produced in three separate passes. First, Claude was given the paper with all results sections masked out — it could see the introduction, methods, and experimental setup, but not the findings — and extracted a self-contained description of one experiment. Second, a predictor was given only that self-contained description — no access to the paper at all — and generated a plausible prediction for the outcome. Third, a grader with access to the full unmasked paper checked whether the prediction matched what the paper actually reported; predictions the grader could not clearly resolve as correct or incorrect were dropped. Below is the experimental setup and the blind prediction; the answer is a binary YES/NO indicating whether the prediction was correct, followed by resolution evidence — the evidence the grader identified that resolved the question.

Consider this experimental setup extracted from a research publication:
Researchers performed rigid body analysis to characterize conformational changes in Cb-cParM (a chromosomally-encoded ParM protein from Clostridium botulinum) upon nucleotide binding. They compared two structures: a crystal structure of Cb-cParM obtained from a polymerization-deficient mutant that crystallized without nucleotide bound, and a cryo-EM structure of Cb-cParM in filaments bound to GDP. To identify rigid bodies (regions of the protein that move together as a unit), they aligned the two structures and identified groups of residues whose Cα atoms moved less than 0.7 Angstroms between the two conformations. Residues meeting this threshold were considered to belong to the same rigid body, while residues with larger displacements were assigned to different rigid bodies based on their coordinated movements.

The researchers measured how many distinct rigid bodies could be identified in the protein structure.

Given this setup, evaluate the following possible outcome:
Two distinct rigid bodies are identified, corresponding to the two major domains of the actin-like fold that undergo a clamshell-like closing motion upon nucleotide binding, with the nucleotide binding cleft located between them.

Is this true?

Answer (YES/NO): YES